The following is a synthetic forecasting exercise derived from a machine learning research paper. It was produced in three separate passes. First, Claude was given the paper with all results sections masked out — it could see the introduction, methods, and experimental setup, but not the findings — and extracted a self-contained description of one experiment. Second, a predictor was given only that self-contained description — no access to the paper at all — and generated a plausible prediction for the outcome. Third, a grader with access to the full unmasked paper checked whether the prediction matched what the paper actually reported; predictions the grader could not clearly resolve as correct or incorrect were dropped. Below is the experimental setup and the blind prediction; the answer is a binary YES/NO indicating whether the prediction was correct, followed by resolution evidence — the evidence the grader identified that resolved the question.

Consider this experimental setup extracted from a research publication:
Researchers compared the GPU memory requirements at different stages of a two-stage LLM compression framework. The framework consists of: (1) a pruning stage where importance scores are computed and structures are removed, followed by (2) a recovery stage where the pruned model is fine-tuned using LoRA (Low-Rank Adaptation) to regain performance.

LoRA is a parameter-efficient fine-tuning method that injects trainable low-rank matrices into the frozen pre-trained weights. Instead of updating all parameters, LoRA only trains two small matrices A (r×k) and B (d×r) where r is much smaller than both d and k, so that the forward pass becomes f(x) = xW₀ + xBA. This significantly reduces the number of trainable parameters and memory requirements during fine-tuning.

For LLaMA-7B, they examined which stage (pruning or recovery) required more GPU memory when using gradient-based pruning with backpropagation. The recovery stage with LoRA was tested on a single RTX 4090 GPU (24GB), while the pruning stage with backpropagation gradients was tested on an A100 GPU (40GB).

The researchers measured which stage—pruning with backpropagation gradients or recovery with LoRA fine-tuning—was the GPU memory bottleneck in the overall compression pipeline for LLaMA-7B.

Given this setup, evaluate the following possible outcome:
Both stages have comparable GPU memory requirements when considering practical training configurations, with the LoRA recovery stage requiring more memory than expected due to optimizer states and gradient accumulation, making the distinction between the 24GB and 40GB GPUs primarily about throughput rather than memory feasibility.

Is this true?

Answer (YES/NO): NO